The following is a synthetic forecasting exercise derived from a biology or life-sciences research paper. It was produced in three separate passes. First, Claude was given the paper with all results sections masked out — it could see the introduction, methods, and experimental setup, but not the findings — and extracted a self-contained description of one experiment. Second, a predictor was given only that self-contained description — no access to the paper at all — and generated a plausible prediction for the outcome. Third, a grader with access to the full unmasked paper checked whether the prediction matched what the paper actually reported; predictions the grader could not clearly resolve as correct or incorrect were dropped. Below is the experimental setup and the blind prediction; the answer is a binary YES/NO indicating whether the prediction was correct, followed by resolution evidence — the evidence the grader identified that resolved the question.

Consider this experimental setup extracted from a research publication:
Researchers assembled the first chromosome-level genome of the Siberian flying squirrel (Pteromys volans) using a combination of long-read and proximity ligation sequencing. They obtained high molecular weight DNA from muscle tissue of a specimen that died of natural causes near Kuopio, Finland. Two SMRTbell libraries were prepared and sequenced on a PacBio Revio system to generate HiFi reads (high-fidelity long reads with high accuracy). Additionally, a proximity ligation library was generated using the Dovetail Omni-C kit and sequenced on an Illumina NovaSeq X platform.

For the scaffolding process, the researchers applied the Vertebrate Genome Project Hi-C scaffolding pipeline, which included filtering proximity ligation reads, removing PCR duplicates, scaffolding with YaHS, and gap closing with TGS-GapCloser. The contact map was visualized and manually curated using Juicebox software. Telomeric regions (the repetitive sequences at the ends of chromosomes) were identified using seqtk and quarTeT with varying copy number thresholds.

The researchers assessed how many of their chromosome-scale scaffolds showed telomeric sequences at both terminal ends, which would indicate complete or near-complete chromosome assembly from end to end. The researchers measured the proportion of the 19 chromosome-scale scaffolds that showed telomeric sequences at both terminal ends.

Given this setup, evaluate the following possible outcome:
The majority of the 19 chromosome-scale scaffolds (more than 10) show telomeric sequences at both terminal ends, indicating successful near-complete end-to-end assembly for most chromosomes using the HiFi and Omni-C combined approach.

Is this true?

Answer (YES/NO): YES